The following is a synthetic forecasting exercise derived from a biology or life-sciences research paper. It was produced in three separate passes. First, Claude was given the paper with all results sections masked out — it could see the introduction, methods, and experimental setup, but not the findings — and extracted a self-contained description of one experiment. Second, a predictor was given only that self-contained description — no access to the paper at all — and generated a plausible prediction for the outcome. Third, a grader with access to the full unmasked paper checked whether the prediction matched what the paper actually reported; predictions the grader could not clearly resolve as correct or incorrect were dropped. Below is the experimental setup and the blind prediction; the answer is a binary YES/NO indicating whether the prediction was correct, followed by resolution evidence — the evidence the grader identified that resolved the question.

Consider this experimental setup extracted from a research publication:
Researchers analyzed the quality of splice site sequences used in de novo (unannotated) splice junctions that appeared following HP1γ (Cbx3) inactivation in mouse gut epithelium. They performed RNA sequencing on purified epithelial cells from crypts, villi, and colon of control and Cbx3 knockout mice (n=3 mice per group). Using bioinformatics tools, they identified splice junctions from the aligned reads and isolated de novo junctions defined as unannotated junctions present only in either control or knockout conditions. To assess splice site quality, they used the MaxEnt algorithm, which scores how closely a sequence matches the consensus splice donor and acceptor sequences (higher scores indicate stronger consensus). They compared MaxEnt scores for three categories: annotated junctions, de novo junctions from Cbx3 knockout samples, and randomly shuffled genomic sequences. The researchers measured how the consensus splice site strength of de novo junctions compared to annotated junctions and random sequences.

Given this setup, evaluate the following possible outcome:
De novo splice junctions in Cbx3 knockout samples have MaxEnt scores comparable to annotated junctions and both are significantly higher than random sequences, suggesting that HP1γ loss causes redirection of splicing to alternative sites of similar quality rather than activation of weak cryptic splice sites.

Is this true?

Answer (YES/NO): NO